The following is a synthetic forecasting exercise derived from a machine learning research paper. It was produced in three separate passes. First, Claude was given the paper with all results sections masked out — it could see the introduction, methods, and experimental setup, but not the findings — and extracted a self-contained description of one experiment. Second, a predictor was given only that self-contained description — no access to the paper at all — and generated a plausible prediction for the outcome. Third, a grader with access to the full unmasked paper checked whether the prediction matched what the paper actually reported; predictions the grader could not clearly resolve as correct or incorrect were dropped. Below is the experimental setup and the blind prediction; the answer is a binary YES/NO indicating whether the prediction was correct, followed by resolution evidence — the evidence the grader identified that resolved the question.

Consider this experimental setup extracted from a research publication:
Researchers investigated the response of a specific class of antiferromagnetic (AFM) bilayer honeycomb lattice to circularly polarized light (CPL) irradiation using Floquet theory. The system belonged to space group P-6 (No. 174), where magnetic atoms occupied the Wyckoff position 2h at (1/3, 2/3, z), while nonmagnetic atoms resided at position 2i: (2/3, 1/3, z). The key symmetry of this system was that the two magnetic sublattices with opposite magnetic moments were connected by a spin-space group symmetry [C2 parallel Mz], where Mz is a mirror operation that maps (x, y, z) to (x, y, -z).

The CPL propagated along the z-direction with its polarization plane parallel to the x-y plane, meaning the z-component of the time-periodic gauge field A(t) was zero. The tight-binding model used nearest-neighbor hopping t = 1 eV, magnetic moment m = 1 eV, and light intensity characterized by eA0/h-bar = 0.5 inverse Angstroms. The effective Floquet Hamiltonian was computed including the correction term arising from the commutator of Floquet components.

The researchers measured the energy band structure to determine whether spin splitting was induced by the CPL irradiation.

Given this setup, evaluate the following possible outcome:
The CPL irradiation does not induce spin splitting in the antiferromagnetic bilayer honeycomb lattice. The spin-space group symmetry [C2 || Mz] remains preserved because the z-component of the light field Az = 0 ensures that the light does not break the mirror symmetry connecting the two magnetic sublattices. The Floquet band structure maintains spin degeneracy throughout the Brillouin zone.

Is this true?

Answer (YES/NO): YES